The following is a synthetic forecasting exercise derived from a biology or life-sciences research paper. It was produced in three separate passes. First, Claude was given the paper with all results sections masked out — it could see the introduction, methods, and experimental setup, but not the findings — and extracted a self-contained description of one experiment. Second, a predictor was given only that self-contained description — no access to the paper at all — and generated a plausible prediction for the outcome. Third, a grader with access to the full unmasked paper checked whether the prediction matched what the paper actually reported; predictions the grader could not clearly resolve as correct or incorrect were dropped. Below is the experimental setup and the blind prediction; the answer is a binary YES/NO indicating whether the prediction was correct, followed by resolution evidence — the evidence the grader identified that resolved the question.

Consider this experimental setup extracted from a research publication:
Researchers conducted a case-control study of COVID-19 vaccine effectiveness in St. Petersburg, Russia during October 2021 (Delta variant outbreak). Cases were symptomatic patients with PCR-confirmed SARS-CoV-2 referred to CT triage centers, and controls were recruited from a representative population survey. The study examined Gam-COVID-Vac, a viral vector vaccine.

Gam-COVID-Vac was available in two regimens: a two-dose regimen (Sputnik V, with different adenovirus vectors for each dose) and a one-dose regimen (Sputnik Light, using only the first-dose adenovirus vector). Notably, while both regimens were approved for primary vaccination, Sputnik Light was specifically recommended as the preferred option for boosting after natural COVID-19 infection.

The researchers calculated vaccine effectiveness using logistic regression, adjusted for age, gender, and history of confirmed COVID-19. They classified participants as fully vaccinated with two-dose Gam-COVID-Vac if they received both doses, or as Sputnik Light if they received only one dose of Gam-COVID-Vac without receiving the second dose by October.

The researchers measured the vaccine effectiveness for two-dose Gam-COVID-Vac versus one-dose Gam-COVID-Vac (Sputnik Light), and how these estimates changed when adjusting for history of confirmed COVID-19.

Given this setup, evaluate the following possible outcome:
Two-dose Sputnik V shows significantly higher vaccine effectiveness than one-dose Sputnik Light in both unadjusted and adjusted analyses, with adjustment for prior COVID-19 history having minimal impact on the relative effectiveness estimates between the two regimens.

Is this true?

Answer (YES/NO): NO